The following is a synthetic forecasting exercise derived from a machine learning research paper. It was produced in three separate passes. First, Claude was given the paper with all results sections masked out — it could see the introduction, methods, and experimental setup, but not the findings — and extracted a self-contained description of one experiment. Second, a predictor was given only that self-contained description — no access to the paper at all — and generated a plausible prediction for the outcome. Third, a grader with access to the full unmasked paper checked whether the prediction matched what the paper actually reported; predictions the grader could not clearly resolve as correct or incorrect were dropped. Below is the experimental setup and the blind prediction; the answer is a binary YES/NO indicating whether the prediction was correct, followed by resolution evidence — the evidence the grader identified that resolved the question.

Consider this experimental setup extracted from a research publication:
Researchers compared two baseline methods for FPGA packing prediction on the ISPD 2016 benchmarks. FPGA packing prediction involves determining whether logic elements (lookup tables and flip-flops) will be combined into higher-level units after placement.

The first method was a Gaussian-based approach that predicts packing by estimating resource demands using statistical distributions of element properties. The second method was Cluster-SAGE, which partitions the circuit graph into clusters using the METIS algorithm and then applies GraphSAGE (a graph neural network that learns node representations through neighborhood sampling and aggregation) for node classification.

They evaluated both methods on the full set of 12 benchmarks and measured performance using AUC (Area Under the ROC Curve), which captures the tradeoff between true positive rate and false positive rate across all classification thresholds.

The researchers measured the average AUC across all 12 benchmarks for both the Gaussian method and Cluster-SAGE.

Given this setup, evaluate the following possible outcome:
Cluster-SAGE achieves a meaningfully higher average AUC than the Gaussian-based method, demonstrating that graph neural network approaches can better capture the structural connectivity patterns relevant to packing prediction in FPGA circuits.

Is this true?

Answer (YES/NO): YES